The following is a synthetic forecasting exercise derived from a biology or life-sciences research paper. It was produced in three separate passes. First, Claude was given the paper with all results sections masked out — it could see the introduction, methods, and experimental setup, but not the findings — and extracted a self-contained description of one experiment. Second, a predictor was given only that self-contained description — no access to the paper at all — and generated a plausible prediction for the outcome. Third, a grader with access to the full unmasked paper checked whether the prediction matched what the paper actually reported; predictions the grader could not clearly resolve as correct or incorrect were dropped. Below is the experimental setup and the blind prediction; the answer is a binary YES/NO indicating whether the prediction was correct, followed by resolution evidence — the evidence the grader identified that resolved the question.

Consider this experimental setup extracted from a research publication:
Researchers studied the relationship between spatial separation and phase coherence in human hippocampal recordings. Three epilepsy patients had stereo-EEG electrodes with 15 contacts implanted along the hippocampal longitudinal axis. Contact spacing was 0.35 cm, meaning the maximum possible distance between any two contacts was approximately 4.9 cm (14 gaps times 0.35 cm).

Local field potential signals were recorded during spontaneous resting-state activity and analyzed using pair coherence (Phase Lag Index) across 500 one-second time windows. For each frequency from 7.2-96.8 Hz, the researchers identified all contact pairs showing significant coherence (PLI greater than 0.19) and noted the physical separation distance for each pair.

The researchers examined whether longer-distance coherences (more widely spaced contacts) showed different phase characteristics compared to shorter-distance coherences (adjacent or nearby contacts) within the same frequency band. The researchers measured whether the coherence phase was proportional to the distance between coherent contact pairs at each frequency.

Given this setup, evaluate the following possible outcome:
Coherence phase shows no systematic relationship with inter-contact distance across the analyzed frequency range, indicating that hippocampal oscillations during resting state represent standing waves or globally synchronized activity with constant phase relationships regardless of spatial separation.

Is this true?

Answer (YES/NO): NO